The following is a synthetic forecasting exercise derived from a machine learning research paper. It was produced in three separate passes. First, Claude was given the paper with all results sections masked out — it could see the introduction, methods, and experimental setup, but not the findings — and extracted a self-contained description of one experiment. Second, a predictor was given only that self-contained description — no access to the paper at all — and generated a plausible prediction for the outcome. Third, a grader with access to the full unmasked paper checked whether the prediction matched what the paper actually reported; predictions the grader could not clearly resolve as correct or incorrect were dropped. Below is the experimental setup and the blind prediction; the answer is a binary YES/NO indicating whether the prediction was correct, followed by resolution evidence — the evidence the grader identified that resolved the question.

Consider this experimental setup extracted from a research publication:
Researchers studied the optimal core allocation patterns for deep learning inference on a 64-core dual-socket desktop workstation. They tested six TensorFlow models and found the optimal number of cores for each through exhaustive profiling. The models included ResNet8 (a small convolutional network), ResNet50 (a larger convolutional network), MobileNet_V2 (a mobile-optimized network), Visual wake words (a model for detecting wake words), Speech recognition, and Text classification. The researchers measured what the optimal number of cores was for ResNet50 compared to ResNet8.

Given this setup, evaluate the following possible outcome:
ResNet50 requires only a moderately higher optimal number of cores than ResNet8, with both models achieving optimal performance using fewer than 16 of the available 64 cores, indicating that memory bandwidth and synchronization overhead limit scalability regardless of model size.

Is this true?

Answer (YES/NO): NO